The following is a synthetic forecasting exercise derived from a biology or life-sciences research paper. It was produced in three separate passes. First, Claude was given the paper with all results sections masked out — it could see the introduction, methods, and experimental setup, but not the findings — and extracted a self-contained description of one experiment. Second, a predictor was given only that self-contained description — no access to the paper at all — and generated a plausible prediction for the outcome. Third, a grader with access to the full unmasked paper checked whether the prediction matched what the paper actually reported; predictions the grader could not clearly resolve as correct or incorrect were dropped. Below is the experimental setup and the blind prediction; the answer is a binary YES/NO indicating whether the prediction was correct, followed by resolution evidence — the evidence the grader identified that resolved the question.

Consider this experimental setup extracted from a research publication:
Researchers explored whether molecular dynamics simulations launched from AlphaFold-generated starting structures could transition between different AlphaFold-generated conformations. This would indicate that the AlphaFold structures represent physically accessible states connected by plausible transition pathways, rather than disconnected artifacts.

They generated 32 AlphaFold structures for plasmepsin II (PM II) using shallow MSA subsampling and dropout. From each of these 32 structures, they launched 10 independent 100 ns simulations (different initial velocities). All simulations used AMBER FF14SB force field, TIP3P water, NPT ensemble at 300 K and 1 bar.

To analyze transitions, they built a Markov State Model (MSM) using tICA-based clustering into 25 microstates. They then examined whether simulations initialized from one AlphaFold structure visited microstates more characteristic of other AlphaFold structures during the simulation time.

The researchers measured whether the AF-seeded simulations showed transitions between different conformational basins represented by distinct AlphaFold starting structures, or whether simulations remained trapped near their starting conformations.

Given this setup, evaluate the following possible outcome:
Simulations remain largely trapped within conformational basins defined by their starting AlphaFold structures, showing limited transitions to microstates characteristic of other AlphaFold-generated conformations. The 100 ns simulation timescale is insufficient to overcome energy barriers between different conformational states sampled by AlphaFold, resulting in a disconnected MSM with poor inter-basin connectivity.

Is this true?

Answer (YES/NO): NO